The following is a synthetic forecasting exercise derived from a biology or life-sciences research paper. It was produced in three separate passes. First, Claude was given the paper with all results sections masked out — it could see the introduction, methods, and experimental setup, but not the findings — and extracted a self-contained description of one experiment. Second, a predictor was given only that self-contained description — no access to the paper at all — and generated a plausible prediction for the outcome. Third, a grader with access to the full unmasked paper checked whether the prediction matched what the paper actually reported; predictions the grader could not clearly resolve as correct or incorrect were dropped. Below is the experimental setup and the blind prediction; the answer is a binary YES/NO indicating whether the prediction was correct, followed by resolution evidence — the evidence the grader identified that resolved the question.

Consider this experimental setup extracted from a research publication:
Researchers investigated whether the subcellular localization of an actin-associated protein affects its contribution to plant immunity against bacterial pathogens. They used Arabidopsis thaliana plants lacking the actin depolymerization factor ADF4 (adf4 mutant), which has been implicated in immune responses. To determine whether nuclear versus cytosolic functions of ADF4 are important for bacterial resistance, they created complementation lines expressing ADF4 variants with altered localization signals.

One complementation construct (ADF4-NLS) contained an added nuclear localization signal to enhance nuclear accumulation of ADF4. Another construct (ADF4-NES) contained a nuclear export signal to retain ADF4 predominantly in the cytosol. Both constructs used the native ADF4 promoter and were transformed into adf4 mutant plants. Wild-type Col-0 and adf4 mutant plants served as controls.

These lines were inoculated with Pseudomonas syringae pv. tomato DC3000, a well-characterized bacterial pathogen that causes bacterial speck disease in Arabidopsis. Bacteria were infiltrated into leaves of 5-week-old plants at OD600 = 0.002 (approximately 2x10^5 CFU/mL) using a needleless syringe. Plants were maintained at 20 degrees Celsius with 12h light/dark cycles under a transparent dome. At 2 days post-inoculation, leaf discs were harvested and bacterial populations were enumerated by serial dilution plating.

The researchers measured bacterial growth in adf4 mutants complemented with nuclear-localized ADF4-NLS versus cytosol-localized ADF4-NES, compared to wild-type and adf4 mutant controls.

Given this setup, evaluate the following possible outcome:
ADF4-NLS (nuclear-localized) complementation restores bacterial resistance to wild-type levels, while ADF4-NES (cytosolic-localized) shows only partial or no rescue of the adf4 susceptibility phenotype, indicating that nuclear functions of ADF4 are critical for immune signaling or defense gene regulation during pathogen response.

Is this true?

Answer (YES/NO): NO